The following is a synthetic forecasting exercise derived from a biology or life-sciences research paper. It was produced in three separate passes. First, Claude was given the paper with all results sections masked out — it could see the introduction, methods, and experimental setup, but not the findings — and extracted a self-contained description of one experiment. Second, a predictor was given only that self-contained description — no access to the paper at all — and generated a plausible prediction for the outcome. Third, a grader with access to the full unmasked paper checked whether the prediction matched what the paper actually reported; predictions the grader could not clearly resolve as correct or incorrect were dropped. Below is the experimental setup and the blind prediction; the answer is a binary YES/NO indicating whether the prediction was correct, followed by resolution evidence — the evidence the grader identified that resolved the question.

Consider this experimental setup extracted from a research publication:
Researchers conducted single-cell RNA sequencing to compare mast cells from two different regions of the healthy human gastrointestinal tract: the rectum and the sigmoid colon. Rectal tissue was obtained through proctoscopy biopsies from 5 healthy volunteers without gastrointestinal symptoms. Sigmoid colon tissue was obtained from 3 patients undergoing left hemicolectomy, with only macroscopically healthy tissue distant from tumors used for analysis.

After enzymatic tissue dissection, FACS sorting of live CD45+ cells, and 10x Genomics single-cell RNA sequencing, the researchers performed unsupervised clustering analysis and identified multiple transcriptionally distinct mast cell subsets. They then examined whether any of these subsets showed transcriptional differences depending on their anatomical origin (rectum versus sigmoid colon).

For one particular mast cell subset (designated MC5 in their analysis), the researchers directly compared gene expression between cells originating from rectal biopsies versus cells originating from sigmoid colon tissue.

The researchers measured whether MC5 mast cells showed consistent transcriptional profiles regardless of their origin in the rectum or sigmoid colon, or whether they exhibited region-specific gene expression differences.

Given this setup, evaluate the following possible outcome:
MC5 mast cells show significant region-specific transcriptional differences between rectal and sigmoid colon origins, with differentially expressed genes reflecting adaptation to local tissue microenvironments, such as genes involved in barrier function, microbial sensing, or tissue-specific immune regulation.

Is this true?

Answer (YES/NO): NO